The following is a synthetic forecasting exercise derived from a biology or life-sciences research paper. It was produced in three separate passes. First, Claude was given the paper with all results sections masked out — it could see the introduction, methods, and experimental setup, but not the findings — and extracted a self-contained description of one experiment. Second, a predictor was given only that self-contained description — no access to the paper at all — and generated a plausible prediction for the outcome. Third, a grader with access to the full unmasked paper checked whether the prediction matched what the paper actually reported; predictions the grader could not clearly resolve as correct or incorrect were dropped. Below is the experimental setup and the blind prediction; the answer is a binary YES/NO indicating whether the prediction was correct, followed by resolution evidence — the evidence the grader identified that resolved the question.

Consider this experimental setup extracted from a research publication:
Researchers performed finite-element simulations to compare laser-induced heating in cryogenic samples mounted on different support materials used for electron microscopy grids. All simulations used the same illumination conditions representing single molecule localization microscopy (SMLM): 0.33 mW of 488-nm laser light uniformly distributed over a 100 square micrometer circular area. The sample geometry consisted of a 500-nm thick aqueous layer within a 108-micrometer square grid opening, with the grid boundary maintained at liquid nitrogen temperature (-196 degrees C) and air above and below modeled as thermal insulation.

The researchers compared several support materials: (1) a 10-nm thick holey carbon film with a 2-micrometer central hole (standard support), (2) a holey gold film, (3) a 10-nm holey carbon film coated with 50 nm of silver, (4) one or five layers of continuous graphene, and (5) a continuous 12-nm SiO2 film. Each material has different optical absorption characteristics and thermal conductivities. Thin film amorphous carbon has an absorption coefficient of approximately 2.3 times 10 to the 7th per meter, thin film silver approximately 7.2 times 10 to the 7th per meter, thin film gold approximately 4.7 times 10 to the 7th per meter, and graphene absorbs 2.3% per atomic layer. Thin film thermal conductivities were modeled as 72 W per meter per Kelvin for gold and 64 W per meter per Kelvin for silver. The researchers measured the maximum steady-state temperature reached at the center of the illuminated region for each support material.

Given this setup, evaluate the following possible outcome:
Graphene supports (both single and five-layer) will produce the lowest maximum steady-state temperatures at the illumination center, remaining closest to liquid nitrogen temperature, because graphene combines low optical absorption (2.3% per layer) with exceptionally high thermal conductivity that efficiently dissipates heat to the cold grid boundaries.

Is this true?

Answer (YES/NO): NO